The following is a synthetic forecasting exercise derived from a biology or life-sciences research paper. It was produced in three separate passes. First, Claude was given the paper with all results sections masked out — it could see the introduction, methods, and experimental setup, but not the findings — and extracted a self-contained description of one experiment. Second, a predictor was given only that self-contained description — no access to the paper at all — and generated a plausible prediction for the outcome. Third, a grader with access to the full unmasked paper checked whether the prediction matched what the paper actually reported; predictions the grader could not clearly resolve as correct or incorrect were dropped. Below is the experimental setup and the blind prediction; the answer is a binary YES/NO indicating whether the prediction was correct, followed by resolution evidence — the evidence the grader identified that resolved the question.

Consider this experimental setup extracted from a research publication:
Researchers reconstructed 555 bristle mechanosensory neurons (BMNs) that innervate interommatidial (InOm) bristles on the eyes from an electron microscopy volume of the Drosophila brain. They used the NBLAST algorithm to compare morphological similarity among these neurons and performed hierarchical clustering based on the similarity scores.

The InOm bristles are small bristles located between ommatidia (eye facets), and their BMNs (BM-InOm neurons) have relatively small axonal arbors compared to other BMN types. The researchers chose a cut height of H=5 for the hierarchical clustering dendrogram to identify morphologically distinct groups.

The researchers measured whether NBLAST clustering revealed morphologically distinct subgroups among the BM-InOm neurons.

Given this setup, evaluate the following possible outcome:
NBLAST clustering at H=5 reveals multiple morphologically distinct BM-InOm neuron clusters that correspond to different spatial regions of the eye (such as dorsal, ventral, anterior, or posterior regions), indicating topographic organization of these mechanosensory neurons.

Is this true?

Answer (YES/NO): NO